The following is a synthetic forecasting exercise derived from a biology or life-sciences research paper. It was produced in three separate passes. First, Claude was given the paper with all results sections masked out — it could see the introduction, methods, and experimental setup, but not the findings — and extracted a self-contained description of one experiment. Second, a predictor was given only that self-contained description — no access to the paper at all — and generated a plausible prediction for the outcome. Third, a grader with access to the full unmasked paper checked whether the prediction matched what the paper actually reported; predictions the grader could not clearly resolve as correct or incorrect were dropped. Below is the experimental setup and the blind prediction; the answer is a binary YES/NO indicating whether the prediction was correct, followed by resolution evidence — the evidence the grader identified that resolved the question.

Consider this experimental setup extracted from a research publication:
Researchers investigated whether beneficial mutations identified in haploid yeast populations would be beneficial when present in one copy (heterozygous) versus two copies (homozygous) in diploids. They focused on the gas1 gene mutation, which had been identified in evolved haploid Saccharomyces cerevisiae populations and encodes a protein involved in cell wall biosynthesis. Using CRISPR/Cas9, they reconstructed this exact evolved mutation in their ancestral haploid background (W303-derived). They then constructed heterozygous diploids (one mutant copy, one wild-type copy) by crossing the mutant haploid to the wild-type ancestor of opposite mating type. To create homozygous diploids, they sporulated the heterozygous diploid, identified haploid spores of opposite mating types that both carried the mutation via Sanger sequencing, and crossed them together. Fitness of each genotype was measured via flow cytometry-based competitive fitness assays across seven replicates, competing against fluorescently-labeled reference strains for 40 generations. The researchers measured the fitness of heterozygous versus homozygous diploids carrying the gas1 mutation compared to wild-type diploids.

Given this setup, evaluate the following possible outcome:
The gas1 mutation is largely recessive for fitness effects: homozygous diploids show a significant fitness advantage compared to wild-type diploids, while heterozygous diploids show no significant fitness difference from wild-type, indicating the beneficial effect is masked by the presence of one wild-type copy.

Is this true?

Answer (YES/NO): NO